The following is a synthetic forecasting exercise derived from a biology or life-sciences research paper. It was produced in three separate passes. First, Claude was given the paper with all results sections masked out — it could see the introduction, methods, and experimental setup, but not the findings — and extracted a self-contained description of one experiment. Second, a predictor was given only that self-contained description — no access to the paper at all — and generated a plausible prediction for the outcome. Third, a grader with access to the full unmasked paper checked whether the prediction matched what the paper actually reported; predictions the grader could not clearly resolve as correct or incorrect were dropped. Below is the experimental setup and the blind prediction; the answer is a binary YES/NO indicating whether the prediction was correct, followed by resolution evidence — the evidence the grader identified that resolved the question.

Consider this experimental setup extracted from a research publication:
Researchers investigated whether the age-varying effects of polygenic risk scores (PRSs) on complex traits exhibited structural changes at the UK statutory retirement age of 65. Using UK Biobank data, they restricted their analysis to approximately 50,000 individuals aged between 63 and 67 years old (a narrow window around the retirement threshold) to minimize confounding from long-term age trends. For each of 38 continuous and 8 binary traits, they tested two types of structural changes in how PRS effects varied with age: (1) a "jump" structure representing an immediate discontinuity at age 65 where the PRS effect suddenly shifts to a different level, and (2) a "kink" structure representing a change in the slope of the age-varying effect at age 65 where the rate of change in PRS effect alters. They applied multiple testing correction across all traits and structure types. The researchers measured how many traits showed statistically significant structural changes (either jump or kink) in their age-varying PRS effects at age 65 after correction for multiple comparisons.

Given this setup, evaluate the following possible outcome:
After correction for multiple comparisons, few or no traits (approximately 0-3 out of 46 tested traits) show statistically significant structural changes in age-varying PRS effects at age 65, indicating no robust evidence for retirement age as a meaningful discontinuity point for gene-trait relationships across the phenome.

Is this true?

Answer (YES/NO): NO